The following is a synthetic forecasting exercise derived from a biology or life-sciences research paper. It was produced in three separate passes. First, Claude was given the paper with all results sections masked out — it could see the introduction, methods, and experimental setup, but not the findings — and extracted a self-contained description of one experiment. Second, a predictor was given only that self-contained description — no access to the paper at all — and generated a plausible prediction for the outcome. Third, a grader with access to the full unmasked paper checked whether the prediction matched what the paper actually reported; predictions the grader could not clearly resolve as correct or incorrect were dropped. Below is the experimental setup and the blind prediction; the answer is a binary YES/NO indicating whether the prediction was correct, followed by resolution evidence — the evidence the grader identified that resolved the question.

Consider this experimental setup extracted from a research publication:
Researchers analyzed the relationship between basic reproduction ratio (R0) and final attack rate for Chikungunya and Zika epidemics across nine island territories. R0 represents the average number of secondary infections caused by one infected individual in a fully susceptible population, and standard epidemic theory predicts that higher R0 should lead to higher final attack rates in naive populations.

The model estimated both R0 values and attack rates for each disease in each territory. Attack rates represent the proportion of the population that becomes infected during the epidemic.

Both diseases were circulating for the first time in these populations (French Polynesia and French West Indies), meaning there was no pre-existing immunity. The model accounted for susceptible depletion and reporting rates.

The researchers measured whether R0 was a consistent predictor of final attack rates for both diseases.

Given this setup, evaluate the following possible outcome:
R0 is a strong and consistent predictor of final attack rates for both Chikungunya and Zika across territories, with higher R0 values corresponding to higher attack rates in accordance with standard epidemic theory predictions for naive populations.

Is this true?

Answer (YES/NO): NO